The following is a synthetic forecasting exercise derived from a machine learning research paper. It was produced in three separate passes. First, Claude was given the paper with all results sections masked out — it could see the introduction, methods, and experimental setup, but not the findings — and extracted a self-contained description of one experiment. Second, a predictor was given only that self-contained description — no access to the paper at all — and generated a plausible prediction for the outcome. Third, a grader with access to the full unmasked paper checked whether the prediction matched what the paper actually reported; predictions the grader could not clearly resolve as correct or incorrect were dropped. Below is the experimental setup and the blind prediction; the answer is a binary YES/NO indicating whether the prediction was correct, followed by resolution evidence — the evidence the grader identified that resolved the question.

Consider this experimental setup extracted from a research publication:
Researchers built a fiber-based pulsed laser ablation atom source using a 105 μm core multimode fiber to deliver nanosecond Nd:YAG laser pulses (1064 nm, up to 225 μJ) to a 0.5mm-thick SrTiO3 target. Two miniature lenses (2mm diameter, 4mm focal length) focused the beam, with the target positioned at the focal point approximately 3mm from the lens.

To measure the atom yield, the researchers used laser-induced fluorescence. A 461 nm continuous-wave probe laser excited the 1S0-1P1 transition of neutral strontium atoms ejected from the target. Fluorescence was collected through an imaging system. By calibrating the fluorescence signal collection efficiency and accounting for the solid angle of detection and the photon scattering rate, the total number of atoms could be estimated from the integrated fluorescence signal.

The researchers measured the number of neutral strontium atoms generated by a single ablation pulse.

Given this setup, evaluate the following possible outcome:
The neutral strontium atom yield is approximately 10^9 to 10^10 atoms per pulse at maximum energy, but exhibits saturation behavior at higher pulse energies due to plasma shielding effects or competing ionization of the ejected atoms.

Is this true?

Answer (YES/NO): NO